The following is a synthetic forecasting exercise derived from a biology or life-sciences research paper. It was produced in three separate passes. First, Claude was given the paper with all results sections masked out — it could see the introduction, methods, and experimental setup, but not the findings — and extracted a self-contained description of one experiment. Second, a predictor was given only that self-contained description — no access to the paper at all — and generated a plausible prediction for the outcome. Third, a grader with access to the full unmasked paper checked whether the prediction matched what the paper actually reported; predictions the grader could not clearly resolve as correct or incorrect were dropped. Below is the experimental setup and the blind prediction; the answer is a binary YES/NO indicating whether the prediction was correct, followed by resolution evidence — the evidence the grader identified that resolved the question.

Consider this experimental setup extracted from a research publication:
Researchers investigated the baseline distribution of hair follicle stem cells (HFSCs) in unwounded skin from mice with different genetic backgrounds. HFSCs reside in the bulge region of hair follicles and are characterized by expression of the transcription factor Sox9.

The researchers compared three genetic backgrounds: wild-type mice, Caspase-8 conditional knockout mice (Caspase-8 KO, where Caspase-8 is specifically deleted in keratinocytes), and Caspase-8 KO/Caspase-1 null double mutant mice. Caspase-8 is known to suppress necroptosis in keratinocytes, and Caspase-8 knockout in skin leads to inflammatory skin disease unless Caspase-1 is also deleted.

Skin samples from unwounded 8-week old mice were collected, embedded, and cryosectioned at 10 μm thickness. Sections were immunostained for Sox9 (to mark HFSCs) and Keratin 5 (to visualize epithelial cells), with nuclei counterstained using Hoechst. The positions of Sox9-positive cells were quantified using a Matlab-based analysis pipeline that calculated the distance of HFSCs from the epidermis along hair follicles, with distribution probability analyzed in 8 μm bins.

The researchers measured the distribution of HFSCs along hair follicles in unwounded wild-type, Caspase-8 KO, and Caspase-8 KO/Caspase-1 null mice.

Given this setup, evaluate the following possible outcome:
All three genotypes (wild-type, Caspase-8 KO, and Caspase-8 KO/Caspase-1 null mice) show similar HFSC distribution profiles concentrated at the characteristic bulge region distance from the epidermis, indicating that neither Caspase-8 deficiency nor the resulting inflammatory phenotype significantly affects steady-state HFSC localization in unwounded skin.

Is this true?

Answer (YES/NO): NO